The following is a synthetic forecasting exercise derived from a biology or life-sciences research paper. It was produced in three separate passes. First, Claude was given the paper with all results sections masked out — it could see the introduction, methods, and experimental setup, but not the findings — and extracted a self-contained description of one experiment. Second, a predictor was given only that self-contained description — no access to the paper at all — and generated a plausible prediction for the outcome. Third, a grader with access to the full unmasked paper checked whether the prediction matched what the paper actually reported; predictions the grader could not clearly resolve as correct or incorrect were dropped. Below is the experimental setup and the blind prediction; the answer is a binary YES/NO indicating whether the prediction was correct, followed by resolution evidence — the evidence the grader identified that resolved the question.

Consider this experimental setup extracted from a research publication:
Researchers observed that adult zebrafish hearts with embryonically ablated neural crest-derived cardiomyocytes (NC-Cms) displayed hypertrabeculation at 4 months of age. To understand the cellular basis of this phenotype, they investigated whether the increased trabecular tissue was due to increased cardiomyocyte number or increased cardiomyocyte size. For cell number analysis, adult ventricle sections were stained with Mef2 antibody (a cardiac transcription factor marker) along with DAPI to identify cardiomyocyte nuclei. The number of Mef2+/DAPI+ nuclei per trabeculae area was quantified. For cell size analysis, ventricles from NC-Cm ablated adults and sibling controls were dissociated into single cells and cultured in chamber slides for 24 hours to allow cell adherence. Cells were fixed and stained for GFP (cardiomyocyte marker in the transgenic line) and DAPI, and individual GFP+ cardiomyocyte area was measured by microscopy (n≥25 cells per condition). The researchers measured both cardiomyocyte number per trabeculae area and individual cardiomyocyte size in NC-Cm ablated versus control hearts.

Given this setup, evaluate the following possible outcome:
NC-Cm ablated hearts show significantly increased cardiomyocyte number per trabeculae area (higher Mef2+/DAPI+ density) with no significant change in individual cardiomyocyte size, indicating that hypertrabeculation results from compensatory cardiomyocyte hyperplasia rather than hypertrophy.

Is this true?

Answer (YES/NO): NO